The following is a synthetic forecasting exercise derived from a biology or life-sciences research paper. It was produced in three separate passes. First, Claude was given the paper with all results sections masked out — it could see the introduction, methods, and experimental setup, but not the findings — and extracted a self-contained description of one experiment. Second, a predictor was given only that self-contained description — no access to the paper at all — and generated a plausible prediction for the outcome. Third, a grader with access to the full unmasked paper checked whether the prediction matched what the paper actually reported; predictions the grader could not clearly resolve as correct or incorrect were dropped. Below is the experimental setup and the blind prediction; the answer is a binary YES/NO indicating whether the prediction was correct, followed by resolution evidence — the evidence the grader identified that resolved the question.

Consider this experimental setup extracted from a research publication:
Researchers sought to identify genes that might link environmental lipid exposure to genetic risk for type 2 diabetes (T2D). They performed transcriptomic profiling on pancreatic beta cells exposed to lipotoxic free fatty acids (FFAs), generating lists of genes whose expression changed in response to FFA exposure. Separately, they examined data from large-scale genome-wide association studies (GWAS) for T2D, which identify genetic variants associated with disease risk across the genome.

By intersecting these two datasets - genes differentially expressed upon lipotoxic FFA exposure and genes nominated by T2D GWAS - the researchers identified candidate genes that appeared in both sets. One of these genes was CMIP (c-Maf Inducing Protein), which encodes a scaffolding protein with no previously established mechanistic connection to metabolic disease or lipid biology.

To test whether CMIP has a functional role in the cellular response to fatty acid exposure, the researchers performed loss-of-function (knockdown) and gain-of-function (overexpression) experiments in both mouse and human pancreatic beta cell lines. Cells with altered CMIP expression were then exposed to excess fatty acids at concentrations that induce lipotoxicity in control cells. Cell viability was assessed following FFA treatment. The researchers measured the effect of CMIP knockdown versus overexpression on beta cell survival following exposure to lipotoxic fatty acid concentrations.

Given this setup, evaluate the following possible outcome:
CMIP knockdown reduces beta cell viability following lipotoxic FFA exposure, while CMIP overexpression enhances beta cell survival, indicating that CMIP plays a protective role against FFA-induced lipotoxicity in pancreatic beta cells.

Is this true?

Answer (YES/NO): YES